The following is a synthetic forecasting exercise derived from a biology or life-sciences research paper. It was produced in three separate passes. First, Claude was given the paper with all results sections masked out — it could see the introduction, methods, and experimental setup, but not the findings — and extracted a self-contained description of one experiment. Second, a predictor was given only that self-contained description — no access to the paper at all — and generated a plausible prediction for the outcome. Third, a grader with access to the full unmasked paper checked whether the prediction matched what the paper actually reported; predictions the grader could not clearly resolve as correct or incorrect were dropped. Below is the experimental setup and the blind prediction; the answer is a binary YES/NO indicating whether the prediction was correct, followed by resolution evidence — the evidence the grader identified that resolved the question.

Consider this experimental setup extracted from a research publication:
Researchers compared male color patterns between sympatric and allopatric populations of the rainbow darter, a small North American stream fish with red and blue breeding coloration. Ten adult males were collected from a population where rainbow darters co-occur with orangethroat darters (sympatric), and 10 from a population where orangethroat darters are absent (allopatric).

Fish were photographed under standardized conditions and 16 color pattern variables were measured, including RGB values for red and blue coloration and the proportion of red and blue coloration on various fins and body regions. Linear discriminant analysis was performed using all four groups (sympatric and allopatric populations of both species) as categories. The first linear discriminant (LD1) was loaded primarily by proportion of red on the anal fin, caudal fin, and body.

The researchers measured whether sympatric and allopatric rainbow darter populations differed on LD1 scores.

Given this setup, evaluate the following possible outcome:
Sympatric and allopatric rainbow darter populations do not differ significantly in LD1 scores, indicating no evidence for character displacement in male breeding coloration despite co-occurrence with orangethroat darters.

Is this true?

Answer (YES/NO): NO